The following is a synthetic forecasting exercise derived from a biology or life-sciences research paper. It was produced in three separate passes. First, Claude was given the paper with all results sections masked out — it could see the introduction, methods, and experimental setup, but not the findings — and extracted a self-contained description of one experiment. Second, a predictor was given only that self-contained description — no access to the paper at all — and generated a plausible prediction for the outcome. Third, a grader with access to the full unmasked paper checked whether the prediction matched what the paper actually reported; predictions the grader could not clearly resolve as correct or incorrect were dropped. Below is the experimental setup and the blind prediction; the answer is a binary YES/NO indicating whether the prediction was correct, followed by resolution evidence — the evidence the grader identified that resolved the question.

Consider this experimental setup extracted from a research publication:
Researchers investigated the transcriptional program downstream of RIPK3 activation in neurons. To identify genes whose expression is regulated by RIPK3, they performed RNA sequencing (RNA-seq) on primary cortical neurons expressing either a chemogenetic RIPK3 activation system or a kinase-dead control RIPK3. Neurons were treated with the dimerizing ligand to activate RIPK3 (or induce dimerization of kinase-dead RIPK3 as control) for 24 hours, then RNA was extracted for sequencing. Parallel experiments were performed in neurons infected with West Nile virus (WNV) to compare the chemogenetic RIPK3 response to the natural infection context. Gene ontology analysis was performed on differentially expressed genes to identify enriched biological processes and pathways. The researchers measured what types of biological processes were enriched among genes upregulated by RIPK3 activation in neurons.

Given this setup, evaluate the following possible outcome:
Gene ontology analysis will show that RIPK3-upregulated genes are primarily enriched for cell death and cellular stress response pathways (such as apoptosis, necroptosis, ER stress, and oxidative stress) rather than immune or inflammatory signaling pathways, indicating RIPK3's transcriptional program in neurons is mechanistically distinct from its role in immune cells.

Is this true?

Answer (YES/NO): NO